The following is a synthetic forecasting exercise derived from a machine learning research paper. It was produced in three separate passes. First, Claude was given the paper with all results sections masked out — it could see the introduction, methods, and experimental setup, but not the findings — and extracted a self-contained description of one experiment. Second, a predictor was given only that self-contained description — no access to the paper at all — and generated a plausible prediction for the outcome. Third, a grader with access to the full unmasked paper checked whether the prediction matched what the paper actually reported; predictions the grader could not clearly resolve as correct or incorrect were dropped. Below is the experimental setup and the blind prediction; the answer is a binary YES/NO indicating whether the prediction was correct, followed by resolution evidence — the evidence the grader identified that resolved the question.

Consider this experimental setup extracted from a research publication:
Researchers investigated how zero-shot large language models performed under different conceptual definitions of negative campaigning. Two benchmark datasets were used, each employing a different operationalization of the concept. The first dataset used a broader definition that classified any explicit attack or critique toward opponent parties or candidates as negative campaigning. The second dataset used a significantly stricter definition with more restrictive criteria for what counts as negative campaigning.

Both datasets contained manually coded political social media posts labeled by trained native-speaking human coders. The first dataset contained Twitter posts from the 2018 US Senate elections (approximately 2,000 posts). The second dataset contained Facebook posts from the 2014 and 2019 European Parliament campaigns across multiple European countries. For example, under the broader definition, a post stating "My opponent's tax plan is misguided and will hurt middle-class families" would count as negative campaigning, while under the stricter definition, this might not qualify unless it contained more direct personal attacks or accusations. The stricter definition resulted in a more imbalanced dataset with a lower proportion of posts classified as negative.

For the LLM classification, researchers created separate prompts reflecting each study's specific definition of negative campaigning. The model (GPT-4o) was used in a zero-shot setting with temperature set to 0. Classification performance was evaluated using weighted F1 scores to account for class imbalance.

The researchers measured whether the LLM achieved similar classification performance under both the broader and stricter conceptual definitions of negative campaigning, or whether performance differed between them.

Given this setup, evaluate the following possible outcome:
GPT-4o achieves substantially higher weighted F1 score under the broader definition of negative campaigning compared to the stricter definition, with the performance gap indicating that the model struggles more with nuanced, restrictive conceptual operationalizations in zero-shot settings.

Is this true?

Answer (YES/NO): NO